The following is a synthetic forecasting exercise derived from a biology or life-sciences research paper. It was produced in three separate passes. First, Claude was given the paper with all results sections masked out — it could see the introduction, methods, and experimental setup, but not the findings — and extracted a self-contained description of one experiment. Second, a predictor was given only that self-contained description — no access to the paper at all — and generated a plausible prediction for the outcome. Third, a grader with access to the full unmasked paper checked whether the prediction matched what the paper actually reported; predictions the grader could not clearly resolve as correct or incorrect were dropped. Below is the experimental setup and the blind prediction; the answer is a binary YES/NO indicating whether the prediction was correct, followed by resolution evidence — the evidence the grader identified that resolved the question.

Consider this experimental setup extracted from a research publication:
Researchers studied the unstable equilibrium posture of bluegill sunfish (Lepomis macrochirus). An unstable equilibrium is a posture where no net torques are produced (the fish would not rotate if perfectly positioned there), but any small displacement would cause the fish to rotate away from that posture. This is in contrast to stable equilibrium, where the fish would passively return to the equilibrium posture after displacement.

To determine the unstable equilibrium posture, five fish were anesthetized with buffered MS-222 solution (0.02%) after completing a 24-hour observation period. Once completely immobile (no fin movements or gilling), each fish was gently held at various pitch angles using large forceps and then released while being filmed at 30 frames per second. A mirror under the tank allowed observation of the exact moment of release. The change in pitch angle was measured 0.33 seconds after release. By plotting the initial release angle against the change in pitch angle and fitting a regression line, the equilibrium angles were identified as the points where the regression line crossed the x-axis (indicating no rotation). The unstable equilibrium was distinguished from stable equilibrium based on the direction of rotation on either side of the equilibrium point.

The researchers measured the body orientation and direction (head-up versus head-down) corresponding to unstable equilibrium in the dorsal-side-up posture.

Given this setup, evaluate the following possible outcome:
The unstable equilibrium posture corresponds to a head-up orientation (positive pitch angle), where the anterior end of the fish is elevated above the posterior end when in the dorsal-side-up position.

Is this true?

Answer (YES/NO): NO